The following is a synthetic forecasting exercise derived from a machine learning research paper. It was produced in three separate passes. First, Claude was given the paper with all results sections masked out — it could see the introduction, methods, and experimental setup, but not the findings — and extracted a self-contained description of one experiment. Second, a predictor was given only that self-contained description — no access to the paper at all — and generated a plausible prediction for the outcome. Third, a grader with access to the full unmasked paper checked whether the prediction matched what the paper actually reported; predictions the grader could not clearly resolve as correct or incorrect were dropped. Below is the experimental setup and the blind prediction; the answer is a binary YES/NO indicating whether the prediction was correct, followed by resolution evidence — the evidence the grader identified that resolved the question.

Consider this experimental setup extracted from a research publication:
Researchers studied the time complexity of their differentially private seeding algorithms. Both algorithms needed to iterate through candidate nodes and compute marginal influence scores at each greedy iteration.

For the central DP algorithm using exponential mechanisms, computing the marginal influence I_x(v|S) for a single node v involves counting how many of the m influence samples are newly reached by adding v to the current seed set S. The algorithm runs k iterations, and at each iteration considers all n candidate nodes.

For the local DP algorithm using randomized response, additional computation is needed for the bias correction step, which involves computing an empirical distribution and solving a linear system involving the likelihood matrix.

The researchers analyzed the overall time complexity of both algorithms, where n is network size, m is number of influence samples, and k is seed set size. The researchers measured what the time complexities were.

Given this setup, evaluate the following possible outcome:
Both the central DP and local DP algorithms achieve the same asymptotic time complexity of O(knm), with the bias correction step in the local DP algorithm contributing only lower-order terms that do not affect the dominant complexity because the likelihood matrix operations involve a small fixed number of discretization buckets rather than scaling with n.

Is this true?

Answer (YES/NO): NO